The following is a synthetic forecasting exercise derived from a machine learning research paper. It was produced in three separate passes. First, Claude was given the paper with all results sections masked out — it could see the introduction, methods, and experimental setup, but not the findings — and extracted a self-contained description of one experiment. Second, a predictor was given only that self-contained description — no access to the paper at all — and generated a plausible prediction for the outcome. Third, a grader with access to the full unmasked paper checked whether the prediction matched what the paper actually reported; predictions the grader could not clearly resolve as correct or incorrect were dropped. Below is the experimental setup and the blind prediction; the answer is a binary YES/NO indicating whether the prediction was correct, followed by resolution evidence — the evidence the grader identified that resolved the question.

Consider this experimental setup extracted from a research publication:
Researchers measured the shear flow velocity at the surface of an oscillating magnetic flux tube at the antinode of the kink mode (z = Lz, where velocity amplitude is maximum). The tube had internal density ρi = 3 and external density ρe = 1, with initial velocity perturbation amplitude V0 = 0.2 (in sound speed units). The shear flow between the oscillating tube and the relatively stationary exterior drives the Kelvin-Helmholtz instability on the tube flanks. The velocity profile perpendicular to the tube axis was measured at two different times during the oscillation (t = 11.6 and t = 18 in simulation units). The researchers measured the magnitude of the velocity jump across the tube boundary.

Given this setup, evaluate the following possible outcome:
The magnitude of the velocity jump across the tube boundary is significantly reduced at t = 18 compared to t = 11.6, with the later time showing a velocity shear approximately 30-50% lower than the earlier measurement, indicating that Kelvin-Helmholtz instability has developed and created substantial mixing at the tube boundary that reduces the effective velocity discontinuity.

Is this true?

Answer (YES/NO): NO